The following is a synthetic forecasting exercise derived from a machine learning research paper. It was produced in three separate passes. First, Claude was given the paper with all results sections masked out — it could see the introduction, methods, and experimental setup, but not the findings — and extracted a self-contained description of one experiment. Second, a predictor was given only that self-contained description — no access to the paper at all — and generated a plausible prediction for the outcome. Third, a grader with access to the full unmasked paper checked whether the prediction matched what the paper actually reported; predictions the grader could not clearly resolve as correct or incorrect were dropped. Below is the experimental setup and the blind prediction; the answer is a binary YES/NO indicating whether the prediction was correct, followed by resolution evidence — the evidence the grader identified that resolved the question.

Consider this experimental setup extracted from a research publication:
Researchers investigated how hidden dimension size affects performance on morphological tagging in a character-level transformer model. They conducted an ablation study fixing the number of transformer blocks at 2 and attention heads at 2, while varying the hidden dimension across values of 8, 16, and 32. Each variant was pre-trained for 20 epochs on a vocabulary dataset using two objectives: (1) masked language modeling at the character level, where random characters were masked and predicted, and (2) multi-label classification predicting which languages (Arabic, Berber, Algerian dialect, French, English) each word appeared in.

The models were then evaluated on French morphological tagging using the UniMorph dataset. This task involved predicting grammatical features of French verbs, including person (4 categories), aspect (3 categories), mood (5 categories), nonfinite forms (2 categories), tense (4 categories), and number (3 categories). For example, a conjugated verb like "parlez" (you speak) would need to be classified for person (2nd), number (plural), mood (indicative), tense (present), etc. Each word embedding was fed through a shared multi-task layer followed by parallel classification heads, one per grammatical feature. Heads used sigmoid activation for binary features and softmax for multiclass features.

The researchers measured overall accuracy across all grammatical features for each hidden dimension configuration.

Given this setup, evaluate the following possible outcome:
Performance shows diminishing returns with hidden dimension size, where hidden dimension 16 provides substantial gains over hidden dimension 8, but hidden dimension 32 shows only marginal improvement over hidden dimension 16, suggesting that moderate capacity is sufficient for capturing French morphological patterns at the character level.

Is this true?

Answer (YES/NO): NO